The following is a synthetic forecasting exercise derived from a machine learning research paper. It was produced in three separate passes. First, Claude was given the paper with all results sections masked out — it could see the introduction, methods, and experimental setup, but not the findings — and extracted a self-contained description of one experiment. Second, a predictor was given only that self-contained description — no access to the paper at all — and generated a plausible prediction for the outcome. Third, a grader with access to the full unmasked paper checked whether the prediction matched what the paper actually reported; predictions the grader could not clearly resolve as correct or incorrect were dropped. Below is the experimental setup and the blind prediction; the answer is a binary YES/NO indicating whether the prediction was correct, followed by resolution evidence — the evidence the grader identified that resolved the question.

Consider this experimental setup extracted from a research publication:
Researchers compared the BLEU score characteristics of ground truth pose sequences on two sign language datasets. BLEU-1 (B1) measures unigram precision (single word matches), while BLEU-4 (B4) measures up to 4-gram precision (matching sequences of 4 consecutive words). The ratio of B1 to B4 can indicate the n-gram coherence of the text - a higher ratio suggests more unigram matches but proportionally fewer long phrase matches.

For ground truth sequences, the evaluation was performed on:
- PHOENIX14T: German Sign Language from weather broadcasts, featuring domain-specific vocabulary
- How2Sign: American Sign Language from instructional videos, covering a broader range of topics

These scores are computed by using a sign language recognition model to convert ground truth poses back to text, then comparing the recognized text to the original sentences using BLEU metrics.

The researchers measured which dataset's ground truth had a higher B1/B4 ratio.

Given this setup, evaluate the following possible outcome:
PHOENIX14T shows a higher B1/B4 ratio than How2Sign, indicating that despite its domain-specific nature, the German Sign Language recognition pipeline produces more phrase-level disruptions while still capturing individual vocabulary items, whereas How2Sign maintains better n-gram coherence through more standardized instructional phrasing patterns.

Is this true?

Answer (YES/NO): NO